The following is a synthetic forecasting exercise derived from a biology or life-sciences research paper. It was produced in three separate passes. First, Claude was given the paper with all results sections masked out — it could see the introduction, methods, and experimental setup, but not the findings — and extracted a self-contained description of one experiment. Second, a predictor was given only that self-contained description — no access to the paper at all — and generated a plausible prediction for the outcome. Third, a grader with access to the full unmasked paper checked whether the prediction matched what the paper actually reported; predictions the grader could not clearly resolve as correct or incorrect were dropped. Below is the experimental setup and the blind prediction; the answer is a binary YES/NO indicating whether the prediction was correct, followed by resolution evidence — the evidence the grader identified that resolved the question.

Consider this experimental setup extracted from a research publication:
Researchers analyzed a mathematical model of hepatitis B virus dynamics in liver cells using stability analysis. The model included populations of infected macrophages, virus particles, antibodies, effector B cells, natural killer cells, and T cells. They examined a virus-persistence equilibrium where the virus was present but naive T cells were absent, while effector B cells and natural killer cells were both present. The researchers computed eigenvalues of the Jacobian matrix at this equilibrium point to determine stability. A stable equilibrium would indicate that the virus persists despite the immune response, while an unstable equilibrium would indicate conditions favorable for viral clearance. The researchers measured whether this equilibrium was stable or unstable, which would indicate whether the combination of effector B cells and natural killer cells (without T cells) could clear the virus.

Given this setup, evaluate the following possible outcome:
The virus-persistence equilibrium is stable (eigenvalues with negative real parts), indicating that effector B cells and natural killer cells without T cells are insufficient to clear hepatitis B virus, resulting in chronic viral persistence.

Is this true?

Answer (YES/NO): YES